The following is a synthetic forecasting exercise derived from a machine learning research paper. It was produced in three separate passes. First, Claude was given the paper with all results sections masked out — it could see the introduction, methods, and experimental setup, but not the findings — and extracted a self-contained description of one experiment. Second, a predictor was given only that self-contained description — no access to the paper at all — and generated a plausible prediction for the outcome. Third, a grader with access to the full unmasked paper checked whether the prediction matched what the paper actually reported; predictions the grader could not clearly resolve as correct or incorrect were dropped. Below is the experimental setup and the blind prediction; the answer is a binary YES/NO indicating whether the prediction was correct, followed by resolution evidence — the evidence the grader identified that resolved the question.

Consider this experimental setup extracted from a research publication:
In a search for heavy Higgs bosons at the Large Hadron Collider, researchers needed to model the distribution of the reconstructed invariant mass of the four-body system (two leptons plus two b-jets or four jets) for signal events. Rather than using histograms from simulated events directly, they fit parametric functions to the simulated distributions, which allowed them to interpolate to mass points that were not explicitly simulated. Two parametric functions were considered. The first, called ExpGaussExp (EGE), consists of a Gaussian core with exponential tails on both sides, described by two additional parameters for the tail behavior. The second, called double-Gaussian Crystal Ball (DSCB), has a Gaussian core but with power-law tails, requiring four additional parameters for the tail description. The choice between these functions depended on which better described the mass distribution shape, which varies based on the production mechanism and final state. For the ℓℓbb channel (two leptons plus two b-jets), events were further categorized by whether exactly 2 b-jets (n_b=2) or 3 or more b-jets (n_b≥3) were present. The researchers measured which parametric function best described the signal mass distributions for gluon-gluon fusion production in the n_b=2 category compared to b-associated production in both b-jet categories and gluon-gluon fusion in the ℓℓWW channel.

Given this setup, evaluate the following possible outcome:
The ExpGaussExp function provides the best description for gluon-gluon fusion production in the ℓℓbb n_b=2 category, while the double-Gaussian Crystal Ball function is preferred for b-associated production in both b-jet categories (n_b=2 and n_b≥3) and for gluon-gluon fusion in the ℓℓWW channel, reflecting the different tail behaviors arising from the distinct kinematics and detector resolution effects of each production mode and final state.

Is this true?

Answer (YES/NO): YES